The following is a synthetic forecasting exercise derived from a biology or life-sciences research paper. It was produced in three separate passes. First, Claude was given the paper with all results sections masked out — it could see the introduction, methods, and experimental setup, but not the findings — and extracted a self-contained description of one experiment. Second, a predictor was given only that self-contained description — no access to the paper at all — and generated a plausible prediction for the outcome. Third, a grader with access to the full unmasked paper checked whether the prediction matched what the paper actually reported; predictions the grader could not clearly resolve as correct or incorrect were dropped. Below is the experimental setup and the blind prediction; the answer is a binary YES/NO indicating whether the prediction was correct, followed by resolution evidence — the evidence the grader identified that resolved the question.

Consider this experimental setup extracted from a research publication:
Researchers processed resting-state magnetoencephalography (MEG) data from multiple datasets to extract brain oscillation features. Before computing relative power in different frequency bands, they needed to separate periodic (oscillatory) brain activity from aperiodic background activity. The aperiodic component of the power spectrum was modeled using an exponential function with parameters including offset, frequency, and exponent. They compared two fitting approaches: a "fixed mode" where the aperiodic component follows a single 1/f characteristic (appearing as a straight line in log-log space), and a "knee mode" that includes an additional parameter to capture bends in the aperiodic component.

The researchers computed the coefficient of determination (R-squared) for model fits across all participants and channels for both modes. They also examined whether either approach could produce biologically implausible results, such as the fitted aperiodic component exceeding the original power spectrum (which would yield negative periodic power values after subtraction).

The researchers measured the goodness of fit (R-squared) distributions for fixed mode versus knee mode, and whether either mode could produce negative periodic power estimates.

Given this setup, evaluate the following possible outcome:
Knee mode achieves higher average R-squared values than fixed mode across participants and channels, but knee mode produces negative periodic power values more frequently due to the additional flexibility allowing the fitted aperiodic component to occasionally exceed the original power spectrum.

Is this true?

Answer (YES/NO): NO